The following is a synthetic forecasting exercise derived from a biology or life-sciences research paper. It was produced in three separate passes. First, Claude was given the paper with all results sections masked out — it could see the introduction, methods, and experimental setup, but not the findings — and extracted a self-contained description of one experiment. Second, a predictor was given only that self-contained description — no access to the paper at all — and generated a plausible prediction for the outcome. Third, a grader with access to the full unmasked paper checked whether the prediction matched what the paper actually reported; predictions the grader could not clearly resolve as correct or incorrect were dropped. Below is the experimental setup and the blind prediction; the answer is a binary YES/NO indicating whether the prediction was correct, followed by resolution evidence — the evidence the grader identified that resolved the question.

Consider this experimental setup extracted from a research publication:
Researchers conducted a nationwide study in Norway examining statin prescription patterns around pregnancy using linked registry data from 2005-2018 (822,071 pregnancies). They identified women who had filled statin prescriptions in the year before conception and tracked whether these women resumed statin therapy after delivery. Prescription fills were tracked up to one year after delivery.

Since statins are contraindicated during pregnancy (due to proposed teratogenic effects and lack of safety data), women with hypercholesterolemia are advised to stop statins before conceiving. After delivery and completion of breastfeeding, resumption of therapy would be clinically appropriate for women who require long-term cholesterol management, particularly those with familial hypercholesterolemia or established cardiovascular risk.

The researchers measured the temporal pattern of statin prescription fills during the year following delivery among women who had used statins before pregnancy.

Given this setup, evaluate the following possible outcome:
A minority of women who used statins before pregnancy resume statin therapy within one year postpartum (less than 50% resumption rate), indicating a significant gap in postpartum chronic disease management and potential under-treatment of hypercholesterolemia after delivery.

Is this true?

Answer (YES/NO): NO